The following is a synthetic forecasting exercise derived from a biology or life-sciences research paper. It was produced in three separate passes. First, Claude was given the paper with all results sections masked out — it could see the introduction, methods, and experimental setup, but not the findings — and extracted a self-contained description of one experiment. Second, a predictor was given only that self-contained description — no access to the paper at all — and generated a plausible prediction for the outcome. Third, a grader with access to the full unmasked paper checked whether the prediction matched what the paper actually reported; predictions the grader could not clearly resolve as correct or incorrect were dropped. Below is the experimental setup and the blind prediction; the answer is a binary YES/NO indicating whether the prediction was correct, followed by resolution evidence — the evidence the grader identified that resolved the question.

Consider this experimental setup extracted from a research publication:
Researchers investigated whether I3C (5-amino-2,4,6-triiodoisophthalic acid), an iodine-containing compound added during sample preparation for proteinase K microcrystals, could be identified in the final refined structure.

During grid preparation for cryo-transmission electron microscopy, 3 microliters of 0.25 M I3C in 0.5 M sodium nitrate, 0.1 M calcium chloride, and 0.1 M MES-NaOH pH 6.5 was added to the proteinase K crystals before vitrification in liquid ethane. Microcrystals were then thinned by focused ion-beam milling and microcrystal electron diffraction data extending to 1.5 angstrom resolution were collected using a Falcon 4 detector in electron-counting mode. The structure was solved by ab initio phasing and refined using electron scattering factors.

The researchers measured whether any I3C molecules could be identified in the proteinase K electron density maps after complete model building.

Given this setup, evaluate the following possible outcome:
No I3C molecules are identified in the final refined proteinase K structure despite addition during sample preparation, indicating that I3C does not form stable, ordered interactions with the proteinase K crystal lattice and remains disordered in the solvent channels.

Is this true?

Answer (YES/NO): NO